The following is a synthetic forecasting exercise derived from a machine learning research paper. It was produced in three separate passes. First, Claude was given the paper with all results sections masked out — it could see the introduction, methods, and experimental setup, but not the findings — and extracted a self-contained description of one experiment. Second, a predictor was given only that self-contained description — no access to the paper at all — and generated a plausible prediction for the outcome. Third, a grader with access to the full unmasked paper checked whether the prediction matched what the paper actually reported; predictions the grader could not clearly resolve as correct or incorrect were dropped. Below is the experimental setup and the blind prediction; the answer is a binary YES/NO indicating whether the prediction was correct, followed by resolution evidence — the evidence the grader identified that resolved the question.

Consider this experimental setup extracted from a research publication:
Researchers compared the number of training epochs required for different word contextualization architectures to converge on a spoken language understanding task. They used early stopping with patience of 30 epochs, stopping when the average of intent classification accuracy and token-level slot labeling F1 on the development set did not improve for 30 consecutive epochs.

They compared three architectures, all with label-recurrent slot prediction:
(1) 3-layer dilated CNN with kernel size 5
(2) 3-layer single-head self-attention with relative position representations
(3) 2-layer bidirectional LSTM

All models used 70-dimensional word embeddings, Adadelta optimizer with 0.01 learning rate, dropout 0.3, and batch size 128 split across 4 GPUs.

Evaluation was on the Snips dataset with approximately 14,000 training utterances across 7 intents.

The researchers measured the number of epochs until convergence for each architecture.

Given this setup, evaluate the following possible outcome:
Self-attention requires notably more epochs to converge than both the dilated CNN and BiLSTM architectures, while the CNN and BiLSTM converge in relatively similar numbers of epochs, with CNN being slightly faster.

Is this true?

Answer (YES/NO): YES